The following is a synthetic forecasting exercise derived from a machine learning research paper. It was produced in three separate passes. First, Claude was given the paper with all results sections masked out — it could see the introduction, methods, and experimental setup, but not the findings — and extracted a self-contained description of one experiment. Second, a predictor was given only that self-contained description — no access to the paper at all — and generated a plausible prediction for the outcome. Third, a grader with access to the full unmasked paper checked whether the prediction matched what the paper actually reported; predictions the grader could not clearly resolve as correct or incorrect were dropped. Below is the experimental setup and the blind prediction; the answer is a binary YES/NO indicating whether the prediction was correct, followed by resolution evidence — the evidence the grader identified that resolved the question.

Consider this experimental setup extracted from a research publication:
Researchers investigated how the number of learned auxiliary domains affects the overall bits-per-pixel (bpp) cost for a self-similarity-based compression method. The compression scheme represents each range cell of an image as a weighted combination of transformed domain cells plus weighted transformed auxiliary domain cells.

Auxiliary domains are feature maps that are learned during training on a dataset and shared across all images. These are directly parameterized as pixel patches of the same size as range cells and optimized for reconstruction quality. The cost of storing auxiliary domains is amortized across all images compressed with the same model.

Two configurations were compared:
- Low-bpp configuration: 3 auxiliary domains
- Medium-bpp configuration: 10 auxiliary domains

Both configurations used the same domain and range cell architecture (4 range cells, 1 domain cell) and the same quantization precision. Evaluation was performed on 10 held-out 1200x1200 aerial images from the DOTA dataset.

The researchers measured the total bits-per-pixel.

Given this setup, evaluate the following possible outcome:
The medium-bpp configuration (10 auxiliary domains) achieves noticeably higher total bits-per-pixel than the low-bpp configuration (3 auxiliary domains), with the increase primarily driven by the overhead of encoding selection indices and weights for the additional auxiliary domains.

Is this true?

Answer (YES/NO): NO